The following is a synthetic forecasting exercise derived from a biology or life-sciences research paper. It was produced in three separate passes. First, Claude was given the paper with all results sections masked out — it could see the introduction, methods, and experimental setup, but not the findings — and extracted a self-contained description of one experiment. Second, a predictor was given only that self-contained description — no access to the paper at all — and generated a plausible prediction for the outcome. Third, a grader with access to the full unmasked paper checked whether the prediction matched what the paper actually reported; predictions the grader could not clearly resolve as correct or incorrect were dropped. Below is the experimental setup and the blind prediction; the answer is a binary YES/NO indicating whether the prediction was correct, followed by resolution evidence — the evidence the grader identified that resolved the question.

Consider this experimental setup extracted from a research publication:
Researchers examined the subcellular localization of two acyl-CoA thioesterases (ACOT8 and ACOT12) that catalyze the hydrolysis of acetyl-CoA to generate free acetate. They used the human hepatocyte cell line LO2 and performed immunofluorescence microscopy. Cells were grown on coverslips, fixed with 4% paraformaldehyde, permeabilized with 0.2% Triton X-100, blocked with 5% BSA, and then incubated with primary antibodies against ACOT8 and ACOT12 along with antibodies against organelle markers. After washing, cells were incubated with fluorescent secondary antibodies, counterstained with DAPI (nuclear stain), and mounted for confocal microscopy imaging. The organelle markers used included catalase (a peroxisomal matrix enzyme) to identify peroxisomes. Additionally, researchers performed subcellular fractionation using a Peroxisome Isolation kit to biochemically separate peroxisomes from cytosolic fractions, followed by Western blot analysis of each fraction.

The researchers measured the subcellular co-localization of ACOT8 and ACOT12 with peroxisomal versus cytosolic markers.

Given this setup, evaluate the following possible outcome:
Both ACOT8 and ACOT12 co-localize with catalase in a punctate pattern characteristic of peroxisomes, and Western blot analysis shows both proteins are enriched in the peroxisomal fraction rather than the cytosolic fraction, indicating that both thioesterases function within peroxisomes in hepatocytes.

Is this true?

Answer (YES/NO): NO